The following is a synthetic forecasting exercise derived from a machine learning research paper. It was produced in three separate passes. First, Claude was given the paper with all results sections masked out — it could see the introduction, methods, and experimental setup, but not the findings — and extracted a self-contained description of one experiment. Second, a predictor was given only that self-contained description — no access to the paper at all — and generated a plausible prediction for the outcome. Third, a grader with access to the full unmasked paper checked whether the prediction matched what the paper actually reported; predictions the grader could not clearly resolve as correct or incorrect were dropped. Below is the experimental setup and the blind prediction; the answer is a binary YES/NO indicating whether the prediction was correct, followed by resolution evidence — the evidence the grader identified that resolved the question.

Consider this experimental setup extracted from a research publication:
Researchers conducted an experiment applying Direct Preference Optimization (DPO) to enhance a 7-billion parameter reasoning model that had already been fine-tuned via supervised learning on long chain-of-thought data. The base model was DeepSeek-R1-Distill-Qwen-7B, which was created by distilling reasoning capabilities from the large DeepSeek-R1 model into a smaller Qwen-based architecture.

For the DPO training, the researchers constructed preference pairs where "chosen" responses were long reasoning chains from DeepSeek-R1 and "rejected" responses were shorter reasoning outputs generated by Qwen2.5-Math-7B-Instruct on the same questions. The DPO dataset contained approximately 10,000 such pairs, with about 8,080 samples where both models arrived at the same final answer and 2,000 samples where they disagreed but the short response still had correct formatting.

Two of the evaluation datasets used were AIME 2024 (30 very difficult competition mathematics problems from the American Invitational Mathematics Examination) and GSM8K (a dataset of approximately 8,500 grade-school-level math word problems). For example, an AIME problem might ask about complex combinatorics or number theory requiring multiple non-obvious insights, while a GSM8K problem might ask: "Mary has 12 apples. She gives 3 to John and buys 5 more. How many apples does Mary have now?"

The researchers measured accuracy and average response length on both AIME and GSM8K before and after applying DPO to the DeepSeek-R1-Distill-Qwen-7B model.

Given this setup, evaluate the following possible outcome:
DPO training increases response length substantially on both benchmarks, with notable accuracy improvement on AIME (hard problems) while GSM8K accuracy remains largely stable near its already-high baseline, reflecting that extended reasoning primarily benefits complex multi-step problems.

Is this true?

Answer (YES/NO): NO